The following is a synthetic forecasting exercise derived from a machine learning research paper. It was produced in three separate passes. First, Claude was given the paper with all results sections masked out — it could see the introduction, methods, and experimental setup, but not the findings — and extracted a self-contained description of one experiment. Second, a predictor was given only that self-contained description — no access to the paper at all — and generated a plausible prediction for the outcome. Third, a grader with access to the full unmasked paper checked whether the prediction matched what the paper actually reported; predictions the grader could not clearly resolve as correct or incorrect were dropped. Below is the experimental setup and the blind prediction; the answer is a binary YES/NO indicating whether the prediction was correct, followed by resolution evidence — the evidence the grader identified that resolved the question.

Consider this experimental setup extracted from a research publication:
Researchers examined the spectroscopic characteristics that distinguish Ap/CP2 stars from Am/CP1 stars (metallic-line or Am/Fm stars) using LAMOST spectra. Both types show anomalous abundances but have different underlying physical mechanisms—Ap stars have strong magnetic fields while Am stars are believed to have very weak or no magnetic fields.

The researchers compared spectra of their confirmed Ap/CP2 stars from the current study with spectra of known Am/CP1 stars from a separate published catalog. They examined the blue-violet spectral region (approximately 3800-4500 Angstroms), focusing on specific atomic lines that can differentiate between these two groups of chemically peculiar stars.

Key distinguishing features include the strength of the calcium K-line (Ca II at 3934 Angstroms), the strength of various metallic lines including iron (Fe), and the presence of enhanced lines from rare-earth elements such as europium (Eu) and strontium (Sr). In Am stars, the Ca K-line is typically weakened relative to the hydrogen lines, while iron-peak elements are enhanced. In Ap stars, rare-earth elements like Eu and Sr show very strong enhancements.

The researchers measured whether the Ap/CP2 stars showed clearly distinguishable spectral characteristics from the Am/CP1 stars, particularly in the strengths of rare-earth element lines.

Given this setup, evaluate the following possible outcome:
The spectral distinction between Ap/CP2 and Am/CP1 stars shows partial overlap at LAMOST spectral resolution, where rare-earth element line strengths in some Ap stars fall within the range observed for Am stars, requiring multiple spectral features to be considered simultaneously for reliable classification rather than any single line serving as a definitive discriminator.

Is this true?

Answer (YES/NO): NO